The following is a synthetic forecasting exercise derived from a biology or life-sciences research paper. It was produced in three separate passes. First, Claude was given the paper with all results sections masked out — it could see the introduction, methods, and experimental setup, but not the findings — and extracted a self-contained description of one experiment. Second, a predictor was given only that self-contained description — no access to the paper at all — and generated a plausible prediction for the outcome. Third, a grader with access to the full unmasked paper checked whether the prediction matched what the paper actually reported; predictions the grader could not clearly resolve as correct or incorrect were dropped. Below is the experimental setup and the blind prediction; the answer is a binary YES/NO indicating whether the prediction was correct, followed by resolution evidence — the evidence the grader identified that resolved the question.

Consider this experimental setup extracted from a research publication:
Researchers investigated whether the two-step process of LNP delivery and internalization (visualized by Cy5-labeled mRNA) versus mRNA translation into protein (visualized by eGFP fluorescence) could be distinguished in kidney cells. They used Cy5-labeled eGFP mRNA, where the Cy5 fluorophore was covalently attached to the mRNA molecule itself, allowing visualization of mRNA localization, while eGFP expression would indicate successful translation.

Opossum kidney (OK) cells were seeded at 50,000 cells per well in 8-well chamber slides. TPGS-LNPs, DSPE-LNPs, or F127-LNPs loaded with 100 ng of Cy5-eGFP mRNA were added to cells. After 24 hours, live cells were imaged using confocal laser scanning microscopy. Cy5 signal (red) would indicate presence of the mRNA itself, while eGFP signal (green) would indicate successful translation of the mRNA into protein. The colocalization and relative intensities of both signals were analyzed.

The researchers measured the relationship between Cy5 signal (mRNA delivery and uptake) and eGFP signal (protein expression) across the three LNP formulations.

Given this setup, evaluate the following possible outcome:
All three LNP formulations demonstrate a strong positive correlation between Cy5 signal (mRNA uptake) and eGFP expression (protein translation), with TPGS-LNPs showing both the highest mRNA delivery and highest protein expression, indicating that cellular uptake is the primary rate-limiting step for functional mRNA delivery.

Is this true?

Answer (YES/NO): NO